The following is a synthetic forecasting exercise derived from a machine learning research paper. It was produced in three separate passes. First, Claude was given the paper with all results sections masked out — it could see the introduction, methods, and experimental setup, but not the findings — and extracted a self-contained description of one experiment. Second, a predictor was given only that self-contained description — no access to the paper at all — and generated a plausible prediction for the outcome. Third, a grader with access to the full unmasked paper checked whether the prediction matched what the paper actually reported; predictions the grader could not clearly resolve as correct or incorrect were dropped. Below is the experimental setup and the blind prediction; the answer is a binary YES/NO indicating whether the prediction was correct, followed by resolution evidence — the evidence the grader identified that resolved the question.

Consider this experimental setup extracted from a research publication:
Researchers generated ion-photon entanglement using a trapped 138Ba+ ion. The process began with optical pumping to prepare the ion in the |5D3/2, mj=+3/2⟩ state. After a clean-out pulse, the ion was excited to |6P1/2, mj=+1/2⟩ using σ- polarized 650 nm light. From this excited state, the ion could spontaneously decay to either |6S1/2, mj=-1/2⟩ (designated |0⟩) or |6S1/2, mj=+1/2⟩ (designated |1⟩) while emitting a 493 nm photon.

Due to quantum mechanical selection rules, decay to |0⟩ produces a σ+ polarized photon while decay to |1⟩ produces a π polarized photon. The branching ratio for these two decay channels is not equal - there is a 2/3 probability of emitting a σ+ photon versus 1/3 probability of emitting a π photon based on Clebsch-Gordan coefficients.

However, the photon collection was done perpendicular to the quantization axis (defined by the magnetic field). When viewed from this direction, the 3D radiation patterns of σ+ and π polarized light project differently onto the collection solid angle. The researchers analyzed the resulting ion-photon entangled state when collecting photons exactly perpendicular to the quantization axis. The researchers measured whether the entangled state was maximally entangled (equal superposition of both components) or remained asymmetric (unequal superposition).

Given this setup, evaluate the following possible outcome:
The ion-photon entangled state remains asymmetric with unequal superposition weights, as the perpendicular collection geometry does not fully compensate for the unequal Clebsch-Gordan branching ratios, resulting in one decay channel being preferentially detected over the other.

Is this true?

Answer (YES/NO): NO